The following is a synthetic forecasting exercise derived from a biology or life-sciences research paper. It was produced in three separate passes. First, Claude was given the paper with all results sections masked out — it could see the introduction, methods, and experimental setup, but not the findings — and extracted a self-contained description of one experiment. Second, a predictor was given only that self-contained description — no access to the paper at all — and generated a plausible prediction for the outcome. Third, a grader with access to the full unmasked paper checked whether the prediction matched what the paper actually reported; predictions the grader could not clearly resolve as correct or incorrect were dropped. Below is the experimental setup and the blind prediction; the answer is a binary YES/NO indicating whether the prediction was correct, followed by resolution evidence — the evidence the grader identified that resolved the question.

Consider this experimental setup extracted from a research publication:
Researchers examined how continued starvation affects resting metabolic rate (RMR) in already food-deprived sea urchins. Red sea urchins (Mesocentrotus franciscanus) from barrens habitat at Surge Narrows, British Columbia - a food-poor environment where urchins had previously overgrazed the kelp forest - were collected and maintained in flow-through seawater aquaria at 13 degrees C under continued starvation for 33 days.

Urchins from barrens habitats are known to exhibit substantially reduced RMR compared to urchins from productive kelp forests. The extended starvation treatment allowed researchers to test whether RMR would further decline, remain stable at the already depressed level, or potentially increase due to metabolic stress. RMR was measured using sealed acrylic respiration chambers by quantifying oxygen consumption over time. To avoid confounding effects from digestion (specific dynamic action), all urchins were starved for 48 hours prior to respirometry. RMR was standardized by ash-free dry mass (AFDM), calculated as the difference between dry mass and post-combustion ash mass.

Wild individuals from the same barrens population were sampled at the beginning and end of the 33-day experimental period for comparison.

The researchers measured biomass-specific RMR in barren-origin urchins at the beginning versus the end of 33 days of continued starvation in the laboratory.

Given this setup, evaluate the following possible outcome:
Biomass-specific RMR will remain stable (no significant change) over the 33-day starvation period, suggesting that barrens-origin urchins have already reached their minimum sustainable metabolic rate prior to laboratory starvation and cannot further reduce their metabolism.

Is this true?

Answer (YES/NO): YES